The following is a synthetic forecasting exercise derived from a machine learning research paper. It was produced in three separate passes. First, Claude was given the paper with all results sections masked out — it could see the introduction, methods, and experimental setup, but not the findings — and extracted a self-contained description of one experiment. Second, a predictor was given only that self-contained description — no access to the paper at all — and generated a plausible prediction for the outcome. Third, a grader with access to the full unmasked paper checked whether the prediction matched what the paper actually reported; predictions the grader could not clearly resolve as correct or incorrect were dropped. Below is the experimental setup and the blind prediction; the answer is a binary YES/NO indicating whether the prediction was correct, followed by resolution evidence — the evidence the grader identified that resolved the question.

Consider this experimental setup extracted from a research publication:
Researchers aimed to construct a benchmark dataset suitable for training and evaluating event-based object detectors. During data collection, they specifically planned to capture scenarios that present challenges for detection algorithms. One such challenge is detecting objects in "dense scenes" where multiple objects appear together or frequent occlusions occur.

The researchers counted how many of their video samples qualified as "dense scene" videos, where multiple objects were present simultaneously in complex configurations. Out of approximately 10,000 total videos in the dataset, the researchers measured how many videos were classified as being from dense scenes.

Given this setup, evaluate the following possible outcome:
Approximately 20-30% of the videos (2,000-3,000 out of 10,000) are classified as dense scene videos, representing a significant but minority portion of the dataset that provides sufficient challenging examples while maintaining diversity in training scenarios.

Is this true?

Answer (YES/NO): YES